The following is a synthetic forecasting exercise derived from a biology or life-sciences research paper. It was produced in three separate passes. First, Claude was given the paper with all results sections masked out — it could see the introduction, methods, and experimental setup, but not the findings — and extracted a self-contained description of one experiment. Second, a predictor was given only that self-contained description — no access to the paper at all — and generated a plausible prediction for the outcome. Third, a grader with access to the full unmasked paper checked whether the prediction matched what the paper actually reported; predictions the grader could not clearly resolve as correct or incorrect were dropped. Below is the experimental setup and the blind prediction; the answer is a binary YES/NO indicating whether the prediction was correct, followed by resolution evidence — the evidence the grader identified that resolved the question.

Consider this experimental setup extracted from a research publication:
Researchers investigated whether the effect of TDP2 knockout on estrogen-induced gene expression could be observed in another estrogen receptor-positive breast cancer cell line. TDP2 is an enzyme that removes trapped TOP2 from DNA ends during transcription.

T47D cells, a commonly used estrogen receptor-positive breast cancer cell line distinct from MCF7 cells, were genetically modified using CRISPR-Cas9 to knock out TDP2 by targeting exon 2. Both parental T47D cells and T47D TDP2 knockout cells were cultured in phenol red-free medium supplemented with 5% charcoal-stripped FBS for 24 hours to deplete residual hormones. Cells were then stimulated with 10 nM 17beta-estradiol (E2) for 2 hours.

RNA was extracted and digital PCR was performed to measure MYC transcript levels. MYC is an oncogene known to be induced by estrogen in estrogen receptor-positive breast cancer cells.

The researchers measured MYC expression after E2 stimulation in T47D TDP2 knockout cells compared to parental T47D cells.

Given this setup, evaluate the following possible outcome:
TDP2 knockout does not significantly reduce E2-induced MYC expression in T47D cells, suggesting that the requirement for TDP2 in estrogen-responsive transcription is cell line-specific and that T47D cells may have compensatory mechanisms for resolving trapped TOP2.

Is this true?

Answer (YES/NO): NO